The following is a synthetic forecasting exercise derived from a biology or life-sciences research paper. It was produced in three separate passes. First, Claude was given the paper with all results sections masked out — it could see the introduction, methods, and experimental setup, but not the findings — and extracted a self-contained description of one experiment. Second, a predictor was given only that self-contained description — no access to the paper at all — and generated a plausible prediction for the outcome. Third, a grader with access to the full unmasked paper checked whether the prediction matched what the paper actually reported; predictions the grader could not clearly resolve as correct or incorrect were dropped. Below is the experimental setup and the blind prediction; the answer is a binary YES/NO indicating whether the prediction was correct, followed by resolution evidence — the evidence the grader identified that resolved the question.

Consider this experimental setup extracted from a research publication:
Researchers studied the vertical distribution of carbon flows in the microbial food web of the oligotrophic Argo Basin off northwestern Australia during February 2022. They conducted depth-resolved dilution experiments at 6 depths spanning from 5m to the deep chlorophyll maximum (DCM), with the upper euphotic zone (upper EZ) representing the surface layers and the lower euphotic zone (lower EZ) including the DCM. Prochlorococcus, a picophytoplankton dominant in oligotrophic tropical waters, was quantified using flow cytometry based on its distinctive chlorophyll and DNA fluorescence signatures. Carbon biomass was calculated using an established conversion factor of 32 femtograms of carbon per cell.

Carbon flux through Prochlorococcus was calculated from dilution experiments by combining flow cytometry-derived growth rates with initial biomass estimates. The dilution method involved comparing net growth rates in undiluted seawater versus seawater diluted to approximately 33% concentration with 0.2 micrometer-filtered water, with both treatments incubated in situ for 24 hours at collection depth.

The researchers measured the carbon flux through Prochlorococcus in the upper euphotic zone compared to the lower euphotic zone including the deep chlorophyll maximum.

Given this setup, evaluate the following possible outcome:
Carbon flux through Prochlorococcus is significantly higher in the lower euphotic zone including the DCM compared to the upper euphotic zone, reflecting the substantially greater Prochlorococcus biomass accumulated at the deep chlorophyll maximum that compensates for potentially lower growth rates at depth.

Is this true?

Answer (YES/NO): NO